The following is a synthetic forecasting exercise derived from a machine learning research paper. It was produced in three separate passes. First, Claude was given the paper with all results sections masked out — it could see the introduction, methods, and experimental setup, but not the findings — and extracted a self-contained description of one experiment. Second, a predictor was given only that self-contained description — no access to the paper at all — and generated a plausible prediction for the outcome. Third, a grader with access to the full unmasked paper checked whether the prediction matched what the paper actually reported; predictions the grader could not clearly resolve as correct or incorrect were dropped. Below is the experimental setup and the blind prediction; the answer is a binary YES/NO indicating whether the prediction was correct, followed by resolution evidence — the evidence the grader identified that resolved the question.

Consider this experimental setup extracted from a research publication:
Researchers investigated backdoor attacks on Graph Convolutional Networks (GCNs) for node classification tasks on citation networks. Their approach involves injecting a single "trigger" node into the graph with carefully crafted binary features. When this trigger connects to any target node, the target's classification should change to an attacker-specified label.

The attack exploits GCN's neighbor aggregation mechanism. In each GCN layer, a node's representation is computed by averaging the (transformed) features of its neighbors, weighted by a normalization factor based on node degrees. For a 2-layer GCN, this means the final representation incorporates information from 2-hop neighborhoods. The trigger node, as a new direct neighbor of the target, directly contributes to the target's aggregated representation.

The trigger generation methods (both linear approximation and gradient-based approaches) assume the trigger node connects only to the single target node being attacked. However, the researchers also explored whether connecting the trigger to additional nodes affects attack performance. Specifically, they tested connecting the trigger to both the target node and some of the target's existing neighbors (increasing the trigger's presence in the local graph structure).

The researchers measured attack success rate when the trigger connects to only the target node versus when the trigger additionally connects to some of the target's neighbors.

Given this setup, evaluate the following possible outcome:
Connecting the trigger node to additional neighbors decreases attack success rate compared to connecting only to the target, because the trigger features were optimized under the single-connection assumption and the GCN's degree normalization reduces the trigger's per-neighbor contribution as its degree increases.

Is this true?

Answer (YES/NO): NO